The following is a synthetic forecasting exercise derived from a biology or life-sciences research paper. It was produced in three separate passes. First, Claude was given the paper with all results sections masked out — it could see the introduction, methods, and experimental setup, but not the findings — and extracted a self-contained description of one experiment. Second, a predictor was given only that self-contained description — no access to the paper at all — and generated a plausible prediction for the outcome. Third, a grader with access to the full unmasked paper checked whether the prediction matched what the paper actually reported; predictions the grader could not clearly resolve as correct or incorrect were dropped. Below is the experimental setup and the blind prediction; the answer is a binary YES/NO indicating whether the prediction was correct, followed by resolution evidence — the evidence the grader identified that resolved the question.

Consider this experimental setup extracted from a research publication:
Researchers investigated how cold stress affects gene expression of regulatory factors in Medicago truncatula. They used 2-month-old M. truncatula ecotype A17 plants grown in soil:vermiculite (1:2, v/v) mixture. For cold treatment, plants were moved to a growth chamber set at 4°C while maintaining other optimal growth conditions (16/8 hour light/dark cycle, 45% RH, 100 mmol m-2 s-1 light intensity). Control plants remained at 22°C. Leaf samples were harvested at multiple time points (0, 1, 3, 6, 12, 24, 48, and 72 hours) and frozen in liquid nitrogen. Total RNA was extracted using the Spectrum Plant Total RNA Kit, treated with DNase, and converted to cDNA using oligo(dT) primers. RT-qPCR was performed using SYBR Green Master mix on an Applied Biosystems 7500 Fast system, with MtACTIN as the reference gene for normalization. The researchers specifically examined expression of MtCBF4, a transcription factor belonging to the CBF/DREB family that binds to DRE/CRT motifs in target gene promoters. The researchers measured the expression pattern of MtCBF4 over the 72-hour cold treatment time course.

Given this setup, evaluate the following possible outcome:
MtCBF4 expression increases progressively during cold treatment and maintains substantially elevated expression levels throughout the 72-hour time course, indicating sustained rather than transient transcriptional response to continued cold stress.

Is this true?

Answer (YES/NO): NO